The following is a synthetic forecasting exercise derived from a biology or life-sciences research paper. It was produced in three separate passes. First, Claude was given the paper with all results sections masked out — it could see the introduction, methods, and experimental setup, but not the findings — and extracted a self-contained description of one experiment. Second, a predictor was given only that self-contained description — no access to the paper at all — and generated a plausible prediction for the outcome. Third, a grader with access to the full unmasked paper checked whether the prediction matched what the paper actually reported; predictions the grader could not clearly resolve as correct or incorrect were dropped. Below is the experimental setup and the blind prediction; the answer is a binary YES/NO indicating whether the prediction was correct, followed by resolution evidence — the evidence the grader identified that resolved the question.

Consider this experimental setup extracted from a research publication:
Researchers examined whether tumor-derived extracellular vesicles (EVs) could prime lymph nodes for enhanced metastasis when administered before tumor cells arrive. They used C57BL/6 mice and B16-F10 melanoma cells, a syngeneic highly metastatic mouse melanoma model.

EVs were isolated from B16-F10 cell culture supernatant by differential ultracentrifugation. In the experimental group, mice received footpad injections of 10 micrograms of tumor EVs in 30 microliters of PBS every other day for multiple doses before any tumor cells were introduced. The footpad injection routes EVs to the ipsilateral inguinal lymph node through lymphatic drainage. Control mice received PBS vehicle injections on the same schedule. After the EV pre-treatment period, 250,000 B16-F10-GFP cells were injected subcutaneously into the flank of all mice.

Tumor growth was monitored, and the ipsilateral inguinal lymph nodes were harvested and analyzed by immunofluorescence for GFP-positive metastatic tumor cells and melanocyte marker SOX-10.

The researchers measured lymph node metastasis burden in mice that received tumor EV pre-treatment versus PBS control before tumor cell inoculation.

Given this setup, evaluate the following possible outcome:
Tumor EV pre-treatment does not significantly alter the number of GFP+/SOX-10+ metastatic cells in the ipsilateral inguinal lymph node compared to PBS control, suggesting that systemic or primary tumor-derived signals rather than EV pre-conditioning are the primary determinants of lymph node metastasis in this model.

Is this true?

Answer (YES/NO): NO